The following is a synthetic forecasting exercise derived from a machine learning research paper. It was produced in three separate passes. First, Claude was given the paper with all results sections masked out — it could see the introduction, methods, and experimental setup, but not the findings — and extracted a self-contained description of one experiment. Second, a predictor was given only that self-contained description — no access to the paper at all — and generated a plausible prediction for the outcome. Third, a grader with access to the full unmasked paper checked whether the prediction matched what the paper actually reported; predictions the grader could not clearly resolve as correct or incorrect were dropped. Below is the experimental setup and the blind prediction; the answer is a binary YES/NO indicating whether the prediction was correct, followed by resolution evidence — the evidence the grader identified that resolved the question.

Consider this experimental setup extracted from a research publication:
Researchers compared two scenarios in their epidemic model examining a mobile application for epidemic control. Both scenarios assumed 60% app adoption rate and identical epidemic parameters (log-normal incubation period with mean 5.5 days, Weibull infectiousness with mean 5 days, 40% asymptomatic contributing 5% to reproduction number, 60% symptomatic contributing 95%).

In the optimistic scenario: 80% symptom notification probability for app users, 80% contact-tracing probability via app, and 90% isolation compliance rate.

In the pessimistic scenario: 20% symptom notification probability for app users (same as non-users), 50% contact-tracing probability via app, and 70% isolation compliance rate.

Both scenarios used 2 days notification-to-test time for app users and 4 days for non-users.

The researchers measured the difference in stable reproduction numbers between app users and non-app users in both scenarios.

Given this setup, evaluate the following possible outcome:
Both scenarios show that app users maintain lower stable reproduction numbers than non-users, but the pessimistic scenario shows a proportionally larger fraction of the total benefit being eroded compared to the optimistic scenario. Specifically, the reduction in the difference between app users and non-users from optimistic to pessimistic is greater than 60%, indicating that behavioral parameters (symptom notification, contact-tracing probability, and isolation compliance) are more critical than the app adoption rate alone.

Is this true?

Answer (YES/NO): YES